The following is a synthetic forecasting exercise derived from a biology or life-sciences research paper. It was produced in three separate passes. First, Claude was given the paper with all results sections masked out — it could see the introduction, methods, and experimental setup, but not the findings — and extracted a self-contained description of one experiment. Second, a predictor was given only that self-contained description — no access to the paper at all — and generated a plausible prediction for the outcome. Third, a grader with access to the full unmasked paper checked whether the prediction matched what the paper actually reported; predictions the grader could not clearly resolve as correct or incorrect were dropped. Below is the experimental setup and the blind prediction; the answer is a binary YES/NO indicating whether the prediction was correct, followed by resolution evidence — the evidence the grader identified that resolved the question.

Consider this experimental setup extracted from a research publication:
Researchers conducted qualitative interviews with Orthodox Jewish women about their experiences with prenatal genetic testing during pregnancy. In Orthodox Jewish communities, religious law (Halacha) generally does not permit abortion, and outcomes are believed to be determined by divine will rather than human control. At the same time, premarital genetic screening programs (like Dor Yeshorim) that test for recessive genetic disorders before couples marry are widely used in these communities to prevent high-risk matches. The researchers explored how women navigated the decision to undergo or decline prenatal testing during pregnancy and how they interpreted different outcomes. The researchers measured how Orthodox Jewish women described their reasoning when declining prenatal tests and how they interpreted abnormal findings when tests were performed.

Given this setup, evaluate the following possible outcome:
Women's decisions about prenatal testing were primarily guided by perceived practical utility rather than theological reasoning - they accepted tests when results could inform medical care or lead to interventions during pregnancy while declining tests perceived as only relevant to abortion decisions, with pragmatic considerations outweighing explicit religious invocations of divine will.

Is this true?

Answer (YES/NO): NO